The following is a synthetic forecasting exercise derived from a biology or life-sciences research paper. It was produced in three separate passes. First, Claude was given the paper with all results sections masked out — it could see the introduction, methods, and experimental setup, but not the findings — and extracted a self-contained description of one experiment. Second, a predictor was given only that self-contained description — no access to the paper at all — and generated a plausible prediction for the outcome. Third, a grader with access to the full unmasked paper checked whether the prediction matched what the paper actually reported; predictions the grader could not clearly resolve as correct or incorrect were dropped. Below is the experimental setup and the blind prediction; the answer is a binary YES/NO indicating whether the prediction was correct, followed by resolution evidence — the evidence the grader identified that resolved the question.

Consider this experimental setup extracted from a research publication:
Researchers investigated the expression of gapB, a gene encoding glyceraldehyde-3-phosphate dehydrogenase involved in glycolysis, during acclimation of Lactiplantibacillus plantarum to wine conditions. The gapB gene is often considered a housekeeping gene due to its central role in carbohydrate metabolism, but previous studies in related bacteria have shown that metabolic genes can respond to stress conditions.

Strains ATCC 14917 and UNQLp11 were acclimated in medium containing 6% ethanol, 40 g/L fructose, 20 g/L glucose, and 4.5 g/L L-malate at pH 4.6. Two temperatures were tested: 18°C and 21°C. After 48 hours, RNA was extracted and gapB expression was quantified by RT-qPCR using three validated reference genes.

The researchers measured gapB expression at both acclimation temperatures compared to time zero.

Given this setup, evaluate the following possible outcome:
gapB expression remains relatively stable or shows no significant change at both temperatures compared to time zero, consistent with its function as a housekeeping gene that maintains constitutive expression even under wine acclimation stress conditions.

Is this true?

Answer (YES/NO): NO